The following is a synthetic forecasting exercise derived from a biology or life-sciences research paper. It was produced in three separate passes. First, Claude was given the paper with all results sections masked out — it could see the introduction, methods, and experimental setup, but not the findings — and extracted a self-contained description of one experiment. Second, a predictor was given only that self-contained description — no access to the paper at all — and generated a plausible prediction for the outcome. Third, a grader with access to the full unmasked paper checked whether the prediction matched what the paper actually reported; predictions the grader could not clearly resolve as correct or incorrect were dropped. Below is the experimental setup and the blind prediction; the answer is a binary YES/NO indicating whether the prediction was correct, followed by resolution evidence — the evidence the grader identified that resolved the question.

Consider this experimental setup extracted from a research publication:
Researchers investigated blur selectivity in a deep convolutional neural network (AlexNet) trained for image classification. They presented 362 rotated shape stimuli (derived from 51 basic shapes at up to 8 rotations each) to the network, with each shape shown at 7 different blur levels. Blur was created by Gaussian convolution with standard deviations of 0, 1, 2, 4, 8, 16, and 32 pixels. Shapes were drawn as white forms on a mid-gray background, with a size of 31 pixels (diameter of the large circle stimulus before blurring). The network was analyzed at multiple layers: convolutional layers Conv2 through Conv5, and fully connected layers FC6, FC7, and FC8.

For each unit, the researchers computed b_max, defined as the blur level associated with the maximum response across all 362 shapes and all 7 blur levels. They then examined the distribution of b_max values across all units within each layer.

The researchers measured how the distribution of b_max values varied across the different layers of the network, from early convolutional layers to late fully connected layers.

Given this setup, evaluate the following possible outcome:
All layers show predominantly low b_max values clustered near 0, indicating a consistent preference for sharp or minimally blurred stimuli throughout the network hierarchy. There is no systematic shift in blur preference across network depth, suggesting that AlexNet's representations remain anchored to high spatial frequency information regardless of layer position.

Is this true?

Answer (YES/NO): NO